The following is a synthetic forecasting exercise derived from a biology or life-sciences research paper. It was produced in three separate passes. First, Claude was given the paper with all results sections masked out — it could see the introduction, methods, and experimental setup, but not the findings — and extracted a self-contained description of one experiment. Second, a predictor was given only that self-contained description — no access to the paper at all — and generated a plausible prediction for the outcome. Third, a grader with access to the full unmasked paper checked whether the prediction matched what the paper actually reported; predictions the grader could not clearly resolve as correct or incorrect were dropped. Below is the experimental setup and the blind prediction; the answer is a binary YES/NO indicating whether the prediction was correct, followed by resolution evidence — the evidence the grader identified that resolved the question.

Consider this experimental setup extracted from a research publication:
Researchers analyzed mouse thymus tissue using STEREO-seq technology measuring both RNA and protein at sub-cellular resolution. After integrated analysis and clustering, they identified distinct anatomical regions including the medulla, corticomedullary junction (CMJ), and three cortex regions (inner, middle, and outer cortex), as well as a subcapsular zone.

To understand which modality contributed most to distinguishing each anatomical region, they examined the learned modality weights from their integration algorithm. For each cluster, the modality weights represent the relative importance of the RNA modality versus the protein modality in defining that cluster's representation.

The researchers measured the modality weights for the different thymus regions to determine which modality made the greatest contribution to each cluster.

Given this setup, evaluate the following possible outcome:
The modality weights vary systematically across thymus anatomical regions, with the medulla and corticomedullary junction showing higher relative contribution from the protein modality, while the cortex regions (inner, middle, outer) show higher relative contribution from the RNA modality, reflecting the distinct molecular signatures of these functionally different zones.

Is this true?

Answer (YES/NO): NO